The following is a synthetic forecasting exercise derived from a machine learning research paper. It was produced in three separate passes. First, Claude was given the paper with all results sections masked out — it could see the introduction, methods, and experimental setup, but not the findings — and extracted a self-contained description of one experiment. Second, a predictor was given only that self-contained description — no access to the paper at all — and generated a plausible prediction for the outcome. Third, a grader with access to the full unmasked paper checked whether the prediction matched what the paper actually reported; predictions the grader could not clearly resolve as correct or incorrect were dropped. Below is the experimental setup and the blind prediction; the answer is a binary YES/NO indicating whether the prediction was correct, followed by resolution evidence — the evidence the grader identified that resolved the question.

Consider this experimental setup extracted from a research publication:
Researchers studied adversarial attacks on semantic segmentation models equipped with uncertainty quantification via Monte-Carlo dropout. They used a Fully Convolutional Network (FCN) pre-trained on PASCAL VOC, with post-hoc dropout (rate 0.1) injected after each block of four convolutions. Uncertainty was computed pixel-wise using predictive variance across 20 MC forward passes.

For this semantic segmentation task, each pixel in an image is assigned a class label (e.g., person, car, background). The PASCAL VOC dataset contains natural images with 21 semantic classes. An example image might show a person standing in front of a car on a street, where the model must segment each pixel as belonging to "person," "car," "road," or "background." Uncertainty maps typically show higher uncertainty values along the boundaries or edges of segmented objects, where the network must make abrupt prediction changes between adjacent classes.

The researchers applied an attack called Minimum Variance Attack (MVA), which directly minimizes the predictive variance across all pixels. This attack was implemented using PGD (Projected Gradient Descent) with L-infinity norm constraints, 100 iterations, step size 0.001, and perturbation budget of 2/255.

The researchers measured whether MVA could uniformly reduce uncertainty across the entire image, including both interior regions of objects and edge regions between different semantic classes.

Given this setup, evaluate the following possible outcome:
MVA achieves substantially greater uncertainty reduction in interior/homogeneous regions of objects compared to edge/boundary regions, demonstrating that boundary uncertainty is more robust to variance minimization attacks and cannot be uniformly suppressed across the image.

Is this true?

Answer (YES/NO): YES